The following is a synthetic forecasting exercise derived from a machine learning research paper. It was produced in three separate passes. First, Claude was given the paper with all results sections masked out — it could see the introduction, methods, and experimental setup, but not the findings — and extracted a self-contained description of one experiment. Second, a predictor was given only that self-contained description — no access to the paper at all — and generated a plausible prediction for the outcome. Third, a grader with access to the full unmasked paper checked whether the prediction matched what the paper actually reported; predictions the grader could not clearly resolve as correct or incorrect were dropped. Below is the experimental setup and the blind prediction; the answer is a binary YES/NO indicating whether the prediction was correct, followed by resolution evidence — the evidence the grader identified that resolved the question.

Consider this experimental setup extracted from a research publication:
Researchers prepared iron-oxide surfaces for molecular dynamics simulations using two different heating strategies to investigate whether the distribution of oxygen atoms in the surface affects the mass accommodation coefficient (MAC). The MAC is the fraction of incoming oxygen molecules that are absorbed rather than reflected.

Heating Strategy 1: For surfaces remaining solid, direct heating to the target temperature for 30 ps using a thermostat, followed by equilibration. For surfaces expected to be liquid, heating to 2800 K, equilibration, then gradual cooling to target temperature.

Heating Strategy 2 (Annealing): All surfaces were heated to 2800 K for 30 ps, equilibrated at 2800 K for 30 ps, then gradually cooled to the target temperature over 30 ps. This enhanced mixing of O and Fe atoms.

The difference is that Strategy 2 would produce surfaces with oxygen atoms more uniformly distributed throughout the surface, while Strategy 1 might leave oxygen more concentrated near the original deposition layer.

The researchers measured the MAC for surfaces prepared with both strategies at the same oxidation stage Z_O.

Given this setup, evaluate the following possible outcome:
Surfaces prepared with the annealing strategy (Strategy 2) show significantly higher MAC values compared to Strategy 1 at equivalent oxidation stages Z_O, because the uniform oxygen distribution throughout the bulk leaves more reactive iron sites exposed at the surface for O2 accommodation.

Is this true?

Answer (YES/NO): YES